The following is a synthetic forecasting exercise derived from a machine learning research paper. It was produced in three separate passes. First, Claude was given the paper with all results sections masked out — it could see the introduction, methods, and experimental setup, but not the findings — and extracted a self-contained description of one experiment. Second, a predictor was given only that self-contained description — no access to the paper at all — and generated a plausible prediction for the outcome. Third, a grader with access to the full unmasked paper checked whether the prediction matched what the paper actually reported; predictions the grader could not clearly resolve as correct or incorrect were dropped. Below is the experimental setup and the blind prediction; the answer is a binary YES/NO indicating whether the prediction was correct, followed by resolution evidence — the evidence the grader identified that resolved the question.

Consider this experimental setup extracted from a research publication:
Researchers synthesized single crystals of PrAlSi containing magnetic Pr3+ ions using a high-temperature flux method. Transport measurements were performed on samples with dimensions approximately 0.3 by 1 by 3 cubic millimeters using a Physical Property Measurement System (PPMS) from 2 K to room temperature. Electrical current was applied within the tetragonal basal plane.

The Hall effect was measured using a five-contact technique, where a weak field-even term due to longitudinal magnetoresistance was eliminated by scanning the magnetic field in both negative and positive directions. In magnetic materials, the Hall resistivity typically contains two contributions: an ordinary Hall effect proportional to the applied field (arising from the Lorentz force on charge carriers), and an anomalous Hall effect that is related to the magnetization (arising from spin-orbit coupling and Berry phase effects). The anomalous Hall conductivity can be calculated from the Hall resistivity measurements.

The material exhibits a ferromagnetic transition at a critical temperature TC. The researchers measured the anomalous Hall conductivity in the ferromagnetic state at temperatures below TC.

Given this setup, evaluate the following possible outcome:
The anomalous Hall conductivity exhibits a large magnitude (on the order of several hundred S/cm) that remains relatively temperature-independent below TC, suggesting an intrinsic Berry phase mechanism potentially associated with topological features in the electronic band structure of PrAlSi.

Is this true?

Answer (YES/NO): NO